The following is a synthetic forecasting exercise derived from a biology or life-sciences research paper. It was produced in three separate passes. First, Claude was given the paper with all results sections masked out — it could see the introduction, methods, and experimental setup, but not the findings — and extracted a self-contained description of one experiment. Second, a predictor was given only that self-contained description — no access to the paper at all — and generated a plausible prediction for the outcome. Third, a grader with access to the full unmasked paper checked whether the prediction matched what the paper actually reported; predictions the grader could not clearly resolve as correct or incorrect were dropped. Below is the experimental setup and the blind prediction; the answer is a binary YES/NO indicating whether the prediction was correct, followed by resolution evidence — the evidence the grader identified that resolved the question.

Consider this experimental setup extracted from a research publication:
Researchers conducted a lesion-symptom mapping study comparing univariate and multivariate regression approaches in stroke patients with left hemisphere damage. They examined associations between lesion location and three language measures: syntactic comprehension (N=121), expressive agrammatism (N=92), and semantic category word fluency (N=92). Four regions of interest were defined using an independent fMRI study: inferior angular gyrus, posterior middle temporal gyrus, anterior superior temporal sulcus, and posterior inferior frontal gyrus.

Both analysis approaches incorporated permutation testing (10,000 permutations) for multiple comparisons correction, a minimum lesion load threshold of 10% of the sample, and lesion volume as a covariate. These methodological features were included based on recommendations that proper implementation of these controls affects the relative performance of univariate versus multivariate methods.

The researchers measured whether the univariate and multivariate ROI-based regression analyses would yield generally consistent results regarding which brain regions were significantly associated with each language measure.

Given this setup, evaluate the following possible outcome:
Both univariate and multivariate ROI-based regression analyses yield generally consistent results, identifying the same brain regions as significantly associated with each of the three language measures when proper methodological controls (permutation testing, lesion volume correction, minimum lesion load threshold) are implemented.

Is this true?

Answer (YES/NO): NO